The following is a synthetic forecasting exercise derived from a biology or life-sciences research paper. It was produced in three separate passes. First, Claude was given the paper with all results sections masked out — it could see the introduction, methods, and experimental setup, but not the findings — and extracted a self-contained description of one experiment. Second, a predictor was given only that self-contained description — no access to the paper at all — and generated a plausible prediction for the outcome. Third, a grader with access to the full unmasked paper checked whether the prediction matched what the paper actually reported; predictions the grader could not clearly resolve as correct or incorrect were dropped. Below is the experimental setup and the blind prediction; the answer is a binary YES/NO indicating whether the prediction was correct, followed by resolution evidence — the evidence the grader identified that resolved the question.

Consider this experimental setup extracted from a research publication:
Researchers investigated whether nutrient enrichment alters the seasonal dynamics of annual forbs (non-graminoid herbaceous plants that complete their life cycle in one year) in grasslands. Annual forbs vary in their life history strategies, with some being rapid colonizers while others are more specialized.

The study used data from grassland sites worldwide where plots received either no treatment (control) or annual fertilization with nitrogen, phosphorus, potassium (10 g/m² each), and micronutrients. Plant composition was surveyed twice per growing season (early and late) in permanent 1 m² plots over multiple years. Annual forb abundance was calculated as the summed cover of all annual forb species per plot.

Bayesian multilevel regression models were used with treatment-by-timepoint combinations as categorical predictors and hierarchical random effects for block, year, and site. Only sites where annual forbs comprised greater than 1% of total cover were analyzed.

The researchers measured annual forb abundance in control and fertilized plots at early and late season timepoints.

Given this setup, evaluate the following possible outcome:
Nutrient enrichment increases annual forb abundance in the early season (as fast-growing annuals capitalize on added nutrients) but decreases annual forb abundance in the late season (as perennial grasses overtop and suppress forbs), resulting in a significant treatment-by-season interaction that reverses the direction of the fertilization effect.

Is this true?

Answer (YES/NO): NO